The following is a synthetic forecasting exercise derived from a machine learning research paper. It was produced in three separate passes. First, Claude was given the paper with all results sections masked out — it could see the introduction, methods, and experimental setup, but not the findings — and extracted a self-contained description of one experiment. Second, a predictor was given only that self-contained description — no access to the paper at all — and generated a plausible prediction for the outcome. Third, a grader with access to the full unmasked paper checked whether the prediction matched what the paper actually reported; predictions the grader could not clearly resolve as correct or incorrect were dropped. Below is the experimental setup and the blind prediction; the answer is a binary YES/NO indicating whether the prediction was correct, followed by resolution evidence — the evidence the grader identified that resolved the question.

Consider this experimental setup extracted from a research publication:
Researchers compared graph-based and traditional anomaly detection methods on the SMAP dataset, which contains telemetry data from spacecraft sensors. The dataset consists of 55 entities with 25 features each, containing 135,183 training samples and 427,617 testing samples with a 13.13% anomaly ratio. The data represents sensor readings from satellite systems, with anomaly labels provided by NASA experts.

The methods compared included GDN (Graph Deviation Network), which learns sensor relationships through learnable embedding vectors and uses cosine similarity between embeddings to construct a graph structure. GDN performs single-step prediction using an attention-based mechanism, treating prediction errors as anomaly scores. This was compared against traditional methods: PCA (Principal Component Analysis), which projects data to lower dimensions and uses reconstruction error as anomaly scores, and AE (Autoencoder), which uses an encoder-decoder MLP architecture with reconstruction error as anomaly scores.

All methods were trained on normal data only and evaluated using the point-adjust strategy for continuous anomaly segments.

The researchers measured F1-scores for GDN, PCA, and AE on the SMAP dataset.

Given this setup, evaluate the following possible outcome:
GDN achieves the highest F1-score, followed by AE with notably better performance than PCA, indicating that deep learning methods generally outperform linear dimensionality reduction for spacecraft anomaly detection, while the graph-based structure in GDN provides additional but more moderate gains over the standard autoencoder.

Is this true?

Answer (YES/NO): NO